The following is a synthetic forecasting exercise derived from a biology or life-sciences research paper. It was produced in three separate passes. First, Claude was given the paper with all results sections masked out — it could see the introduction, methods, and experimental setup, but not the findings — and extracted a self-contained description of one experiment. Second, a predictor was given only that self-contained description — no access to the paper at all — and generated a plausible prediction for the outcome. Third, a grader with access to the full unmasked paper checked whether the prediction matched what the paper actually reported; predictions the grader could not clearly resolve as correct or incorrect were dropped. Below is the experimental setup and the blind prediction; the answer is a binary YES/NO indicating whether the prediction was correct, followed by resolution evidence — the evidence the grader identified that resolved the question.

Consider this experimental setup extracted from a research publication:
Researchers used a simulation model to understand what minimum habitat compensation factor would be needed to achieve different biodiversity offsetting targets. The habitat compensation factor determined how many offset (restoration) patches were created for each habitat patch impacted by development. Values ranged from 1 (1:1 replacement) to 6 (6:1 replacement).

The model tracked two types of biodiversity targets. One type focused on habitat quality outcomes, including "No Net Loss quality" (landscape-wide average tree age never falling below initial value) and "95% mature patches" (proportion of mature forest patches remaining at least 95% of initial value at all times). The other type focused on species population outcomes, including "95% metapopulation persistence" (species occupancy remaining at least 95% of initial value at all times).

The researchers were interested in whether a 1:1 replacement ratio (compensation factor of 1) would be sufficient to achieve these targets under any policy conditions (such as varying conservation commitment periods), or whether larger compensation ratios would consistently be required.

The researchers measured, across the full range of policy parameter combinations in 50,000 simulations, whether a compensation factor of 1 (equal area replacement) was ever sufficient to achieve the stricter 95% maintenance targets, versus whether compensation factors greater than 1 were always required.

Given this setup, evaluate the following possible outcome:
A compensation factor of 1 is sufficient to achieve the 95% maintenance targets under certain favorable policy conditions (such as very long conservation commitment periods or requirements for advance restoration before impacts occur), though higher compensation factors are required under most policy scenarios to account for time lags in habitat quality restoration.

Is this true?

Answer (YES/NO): NO